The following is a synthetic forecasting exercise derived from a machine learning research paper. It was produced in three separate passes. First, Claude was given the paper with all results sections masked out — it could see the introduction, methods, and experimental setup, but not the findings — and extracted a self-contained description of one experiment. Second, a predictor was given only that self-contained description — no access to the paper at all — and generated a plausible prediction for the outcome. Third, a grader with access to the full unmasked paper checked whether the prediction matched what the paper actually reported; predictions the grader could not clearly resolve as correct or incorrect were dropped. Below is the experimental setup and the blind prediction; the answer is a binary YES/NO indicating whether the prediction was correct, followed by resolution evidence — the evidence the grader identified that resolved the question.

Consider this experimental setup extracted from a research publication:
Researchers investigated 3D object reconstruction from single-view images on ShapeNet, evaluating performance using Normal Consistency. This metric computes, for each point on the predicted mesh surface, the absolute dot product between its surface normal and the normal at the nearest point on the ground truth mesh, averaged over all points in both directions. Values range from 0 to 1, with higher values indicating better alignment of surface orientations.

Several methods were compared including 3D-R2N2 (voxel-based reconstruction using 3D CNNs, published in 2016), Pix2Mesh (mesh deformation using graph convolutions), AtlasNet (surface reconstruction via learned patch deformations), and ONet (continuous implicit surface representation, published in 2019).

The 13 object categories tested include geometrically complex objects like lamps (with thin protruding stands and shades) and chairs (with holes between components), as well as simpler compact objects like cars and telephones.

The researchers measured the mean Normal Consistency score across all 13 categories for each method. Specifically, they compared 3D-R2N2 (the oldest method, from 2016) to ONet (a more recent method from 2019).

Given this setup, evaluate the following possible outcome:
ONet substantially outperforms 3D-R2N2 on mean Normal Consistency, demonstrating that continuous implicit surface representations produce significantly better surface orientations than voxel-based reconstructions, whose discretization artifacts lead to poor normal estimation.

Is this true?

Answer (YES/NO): YES